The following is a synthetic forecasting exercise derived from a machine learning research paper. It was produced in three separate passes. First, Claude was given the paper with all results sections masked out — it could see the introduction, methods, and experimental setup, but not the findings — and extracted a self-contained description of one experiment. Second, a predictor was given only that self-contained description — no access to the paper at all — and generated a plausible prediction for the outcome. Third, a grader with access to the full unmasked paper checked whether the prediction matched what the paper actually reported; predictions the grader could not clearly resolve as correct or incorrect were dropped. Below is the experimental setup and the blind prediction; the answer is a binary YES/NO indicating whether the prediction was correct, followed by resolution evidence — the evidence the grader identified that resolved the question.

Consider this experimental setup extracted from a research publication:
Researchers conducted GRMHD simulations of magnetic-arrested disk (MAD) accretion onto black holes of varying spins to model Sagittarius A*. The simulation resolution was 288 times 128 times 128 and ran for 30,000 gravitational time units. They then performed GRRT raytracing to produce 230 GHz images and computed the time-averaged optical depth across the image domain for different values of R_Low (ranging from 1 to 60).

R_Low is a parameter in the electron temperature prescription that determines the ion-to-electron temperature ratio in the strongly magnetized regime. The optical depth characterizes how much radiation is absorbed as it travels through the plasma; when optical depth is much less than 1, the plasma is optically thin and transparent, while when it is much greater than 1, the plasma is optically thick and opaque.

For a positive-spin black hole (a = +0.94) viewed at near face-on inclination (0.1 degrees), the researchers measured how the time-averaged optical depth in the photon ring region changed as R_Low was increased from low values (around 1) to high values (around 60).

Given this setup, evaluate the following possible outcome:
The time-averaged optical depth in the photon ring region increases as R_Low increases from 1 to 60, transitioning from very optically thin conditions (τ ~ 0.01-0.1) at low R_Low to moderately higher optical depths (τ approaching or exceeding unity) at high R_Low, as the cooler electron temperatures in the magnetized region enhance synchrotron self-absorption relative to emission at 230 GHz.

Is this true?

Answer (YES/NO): YES